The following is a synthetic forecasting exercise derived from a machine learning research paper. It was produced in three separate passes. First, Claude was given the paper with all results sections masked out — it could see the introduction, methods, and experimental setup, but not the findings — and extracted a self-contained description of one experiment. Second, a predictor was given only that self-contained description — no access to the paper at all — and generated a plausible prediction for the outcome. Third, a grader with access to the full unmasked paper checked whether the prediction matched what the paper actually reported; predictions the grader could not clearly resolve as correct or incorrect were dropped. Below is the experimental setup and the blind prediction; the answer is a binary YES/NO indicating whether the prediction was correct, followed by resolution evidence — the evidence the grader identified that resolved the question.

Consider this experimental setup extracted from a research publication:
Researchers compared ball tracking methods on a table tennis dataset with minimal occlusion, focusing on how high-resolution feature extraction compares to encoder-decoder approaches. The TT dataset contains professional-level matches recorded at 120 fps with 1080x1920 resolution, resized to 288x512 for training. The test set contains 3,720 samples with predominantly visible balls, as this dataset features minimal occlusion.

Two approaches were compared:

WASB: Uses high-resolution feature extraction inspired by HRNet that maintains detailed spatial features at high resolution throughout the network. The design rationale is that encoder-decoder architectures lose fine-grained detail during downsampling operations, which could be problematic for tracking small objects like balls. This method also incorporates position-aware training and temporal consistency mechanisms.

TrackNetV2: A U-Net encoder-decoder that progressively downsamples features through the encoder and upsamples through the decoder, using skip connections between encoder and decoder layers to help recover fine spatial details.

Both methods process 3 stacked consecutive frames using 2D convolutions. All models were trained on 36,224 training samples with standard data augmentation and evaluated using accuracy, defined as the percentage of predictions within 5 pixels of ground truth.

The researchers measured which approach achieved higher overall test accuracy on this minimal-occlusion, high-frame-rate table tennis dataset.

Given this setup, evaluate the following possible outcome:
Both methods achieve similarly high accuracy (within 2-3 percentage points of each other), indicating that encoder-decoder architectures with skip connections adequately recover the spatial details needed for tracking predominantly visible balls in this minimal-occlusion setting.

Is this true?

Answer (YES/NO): NO